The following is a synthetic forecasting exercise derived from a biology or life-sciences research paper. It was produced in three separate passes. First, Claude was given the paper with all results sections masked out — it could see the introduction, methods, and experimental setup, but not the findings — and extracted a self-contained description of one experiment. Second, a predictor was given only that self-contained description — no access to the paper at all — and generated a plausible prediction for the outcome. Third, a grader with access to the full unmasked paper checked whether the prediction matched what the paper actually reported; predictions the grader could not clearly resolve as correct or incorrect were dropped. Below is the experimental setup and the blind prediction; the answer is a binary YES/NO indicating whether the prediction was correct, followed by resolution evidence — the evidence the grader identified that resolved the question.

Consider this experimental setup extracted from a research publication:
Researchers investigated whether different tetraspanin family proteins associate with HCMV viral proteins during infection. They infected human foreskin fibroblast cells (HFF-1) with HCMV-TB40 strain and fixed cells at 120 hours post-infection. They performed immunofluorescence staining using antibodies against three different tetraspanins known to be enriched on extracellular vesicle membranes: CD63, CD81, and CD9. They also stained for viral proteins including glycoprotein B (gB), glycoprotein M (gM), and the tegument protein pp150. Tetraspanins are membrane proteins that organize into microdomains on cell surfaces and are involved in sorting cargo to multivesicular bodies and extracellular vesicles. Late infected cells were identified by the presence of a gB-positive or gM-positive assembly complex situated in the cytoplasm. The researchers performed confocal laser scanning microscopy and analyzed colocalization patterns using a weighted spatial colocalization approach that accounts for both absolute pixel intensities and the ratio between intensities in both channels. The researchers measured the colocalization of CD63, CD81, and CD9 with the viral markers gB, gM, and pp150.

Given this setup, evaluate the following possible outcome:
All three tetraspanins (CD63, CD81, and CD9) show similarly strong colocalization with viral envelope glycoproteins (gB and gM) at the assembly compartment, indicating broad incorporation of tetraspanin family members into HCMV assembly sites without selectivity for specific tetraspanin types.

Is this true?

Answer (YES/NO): NO